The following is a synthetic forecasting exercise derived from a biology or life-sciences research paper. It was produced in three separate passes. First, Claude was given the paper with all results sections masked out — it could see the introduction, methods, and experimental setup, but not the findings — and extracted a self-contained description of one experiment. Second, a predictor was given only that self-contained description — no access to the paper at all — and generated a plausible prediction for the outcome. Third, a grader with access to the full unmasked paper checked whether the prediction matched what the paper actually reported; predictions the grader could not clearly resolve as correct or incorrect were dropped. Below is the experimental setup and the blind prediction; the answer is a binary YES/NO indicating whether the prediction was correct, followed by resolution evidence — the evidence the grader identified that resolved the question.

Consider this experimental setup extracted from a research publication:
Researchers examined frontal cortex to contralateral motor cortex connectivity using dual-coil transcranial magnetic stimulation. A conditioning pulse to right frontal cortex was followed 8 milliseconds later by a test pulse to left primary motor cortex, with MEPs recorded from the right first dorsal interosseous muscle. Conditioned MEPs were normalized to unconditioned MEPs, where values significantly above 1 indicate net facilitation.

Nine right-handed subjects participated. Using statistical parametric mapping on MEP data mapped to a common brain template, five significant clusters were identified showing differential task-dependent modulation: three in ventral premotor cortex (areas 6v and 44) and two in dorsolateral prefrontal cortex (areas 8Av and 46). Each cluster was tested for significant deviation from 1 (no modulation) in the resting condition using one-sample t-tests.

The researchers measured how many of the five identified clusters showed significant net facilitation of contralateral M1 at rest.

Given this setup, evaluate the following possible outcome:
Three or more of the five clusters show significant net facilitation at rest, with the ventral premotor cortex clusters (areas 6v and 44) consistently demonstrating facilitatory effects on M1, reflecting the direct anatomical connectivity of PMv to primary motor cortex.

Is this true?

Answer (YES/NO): YES